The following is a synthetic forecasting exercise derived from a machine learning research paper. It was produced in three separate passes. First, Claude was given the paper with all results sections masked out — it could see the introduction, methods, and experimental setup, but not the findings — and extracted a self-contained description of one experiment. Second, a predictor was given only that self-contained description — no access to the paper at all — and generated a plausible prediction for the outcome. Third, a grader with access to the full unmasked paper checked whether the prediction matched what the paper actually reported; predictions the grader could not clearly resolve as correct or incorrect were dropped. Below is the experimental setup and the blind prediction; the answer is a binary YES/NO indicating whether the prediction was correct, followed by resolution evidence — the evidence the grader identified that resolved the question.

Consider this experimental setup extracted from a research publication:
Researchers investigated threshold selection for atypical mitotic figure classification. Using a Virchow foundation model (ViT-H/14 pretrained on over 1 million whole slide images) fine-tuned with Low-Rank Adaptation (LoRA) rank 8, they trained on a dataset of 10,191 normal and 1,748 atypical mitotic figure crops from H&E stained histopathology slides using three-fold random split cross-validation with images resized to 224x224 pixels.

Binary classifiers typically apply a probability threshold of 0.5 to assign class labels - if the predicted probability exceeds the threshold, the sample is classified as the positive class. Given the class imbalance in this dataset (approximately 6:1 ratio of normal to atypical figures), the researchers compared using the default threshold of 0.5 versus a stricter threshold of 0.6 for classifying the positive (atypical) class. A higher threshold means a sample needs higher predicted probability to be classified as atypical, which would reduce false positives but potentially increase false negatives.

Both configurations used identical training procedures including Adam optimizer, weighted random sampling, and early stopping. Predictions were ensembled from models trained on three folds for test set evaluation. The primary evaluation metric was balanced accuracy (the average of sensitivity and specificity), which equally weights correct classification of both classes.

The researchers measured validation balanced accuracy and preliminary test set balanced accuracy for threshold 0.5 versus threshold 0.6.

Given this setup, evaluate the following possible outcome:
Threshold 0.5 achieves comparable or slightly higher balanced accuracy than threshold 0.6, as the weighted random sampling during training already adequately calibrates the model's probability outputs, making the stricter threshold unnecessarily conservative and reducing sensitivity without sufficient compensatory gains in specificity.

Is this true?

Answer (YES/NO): NO